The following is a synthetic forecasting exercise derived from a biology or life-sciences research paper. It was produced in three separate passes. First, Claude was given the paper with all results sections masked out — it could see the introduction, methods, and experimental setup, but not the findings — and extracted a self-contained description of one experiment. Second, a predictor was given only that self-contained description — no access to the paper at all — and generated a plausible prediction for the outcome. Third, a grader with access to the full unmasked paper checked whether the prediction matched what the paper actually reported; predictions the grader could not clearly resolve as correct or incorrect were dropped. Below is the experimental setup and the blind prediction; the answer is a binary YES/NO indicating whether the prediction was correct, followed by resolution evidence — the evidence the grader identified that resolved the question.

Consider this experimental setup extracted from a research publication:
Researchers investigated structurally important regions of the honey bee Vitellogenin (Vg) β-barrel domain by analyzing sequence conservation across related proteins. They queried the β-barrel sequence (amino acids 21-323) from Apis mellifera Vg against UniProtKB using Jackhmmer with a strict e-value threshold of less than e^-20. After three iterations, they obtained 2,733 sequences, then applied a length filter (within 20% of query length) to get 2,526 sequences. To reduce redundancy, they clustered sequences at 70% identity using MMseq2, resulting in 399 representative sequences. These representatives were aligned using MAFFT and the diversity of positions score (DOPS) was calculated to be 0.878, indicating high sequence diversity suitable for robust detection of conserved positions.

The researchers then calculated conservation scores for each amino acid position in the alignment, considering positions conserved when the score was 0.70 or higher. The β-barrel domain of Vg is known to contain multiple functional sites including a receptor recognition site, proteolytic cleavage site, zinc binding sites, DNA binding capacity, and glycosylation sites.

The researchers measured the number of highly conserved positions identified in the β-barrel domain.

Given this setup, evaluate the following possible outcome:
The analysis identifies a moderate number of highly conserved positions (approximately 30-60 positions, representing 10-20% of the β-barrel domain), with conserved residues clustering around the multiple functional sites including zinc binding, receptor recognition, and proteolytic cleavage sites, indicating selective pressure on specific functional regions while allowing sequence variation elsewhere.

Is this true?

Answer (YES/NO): NO